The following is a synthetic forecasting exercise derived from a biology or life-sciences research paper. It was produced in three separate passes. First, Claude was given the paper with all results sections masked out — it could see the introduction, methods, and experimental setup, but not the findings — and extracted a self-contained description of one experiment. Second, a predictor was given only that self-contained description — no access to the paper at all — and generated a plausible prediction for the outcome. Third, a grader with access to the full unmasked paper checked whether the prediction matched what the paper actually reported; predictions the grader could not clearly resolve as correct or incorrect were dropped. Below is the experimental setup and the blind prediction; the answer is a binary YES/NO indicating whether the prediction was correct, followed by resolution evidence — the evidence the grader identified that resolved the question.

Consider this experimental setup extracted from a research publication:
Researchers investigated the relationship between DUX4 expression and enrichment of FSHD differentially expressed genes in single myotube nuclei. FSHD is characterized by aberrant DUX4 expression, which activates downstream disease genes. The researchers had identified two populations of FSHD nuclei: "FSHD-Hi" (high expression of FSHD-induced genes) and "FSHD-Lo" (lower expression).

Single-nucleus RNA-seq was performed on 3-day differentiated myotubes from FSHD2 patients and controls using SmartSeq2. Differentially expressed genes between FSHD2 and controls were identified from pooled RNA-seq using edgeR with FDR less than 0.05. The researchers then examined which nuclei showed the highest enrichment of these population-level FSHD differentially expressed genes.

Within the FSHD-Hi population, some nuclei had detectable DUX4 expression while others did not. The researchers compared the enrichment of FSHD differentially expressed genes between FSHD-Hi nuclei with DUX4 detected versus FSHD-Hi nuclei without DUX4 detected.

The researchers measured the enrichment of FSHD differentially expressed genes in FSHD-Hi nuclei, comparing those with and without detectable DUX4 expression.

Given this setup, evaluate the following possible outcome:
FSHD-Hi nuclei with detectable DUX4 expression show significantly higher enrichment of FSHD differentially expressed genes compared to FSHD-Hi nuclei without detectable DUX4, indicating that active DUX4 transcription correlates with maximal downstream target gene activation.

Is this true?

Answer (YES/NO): NO